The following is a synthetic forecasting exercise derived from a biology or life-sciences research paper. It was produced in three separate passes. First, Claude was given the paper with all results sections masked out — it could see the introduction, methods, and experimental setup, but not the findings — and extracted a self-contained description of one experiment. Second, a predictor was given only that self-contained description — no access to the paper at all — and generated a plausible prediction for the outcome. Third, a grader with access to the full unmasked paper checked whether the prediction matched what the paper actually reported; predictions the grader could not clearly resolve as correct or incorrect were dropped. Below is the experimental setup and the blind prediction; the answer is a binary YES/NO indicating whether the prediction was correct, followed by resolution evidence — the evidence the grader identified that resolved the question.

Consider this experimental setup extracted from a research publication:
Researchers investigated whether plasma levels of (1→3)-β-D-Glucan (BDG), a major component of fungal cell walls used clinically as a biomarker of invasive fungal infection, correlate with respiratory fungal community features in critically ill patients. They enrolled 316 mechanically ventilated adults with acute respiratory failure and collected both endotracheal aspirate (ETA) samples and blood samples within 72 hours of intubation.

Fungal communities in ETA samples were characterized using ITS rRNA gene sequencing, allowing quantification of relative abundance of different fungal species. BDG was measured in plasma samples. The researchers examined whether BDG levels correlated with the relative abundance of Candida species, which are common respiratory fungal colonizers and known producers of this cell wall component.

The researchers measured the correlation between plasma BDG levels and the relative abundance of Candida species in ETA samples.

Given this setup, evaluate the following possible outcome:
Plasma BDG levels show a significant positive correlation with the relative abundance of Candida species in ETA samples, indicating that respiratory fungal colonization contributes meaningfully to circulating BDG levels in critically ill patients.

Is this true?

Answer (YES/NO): YES